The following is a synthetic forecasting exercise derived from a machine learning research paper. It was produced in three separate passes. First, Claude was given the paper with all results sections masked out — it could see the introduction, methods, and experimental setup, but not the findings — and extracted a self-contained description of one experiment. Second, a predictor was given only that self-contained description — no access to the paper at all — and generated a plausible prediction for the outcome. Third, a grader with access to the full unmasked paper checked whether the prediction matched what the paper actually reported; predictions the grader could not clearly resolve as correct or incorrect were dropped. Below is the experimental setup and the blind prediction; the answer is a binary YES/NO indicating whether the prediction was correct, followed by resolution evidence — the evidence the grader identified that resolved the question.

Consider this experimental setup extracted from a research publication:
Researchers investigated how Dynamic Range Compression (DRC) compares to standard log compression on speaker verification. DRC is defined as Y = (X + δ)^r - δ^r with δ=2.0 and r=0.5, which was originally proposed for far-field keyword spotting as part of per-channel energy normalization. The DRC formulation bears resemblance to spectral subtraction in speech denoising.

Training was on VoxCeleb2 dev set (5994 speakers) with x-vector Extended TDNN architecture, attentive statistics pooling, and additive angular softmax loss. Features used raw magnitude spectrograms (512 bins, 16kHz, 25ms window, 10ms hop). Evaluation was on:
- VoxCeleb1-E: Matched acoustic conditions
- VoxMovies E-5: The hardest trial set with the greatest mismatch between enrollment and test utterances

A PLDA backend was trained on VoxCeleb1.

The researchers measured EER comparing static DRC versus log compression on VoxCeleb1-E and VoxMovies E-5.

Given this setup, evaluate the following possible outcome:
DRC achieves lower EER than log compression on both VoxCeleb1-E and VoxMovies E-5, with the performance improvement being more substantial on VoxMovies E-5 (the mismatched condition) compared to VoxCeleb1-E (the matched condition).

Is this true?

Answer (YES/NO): NO